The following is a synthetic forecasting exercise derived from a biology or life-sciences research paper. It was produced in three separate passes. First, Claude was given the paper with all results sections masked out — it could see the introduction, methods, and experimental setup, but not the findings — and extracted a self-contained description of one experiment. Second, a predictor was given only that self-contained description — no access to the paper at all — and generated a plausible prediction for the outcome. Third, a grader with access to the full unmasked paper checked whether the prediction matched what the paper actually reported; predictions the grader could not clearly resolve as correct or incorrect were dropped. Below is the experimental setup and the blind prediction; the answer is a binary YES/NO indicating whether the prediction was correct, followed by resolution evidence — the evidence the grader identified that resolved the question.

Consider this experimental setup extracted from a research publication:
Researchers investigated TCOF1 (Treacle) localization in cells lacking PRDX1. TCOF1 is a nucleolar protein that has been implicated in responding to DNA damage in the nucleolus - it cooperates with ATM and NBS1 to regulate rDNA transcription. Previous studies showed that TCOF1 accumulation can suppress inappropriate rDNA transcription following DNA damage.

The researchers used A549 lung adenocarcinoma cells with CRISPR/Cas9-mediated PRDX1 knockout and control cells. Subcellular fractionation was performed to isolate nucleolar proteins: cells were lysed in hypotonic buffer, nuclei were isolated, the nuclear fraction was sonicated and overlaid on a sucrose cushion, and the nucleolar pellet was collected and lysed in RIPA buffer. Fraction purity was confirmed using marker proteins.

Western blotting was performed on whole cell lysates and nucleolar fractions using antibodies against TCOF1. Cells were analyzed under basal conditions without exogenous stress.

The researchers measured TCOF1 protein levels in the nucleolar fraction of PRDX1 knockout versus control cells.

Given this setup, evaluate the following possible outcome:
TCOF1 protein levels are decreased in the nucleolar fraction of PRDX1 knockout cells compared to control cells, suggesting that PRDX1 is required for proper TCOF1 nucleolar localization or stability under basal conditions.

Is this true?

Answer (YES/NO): NO